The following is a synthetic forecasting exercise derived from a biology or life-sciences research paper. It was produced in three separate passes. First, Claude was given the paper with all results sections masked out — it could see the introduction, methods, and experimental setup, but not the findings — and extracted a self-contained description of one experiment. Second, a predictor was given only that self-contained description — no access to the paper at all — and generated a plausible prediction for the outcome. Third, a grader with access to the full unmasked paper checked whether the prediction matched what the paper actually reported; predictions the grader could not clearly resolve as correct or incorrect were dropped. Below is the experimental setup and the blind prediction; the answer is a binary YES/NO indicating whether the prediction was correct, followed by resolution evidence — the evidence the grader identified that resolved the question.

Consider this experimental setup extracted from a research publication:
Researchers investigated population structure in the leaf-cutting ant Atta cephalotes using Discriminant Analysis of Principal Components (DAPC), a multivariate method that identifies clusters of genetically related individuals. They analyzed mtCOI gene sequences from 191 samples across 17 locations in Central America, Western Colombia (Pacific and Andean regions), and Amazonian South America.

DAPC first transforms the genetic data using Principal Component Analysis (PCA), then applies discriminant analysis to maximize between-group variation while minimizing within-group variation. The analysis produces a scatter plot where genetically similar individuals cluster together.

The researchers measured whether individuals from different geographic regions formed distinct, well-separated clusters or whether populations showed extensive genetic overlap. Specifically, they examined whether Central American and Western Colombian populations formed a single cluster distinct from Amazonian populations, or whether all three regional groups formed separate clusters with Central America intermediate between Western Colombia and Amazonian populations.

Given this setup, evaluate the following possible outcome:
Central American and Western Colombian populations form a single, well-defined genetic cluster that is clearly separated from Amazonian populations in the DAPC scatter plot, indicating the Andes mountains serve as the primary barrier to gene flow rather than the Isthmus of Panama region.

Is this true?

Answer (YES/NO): YES